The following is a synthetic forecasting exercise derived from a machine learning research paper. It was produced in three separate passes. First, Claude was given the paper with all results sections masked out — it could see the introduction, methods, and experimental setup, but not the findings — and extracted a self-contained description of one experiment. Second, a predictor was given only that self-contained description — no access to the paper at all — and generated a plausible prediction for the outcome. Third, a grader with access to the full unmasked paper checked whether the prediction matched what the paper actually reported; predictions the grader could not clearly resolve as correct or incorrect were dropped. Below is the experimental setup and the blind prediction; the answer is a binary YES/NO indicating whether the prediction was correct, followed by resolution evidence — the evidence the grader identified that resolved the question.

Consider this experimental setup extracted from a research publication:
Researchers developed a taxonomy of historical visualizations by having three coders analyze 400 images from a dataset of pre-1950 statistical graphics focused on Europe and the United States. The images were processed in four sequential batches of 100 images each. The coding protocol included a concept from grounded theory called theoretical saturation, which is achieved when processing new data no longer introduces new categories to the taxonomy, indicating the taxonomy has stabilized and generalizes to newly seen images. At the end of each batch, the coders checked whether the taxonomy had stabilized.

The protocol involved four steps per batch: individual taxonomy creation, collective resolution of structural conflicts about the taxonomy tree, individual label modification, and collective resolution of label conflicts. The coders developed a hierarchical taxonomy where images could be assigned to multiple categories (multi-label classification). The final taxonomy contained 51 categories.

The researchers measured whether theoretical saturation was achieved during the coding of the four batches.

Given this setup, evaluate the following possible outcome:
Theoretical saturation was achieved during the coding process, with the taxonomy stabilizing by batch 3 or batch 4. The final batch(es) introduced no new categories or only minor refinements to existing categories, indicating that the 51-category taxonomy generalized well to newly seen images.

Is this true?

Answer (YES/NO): YES